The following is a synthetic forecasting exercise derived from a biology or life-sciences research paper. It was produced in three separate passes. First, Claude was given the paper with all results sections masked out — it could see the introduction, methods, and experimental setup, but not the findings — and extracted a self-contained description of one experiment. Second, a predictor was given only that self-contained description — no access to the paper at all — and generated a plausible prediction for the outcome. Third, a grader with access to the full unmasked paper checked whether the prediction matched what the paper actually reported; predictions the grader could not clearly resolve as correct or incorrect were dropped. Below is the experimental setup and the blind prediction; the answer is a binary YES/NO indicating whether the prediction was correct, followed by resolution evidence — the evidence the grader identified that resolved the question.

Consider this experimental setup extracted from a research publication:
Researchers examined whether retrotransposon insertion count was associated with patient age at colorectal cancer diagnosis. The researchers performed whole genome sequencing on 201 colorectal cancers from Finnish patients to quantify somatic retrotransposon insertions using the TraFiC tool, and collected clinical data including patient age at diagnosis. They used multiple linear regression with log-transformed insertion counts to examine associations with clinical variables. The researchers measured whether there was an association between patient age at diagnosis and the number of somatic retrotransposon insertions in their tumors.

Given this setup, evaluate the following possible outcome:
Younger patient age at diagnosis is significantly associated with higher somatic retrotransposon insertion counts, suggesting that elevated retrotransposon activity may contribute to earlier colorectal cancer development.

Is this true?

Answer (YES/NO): NO